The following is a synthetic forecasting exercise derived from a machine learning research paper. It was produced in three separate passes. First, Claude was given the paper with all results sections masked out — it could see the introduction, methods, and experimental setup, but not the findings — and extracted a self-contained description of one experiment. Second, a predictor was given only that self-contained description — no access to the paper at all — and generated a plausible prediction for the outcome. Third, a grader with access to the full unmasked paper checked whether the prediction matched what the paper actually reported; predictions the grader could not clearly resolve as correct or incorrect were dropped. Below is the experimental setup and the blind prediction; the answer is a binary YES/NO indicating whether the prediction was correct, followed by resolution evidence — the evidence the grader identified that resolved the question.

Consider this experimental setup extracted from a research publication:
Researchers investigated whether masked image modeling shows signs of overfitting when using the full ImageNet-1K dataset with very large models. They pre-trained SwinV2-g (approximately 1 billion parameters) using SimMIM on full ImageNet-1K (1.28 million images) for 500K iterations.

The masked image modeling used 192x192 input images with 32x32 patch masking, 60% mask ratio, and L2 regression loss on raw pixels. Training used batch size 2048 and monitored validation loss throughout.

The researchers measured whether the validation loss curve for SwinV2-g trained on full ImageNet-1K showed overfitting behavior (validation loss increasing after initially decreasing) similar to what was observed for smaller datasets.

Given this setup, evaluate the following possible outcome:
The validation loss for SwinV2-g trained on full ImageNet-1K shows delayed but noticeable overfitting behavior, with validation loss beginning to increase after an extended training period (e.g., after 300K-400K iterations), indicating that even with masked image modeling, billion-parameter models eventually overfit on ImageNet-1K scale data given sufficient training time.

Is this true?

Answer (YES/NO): NO